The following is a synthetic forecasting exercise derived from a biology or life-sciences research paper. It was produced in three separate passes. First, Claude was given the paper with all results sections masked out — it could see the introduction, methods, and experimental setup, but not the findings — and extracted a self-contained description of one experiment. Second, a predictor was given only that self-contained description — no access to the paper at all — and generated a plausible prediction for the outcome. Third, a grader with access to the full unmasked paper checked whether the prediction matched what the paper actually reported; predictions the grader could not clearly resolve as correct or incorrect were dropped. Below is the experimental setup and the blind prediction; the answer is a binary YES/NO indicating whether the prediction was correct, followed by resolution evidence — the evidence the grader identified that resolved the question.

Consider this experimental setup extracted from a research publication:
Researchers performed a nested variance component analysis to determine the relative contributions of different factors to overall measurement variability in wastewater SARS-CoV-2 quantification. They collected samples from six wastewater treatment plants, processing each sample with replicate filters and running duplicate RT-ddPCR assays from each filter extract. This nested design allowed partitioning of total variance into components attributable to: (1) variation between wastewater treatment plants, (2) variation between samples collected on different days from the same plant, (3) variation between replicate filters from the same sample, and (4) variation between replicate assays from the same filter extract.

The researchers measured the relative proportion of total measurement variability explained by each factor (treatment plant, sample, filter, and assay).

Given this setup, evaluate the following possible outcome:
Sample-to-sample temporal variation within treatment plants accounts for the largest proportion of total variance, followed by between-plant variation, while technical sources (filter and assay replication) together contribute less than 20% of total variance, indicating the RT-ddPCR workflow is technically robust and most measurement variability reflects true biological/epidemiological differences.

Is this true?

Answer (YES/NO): NO